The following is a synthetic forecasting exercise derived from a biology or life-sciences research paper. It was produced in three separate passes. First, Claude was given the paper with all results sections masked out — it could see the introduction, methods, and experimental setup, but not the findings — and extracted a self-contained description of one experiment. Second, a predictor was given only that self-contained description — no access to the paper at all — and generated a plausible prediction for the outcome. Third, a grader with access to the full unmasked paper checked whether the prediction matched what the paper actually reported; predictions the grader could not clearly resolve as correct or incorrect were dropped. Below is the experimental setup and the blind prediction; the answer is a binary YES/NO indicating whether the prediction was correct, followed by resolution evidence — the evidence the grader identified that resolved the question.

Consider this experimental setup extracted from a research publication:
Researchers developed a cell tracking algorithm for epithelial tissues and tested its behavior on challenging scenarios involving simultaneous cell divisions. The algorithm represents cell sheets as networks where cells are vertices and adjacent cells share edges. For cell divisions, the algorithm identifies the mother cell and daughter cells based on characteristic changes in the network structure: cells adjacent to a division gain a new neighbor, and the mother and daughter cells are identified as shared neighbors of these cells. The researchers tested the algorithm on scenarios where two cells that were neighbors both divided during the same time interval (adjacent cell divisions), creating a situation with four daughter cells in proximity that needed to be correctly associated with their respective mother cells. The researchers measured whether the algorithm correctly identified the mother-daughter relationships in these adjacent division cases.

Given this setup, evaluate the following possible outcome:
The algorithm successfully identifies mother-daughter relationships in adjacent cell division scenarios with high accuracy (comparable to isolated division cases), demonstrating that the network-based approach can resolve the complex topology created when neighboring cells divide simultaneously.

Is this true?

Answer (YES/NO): NO